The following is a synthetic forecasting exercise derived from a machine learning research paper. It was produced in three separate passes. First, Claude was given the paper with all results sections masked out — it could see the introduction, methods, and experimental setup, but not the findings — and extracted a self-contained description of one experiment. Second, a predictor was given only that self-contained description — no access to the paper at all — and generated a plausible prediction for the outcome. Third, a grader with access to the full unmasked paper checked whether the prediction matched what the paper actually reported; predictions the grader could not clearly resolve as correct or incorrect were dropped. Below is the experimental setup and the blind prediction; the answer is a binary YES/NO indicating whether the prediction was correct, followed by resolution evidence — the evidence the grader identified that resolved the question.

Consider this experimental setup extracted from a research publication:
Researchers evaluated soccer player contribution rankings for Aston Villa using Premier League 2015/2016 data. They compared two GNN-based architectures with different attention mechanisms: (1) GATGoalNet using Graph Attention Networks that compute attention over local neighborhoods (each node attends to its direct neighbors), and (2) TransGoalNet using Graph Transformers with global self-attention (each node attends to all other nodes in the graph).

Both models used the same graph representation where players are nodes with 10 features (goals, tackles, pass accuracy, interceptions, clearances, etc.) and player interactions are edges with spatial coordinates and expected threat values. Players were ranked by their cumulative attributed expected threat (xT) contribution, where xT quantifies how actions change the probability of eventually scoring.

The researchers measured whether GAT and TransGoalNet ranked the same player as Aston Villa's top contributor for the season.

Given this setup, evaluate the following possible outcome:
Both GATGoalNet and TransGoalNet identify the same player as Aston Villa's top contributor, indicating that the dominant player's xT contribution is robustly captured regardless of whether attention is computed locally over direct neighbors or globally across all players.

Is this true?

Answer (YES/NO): NO